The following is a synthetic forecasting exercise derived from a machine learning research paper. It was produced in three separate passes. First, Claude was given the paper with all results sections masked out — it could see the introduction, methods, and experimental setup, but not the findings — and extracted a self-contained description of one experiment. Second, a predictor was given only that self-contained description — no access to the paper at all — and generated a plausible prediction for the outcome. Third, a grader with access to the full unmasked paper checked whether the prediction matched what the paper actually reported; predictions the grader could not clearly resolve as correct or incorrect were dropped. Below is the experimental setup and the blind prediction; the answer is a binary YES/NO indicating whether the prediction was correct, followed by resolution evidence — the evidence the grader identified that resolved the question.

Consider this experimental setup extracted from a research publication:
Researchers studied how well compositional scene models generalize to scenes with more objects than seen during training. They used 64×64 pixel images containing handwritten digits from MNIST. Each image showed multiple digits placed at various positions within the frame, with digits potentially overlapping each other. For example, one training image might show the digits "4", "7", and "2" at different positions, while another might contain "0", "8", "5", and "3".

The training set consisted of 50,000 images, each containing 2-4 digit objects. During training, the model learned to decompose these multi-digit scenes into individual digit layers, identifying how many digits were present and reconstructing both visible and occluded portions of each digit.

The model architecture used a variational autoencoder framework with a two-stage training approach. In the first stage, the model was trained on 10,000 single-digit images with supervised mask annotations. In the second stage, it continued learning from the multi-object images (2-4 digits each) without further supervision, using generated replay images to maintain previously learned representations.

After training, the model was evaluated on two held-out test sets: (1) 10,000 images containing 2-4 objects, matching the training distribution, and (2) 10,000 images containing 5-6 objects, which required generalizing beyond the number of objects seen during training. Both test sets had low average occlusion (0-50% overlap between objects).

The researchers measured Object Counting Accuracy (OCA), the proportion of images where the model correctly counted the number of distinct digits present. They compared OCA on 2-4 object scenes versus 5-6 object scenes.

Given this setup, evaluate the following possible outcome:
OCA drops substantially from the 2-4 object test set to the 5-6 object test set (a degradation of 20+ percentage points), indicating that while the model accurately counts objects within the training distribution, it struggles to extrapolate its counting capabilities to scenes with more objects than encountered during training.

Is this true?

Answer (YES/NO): NO